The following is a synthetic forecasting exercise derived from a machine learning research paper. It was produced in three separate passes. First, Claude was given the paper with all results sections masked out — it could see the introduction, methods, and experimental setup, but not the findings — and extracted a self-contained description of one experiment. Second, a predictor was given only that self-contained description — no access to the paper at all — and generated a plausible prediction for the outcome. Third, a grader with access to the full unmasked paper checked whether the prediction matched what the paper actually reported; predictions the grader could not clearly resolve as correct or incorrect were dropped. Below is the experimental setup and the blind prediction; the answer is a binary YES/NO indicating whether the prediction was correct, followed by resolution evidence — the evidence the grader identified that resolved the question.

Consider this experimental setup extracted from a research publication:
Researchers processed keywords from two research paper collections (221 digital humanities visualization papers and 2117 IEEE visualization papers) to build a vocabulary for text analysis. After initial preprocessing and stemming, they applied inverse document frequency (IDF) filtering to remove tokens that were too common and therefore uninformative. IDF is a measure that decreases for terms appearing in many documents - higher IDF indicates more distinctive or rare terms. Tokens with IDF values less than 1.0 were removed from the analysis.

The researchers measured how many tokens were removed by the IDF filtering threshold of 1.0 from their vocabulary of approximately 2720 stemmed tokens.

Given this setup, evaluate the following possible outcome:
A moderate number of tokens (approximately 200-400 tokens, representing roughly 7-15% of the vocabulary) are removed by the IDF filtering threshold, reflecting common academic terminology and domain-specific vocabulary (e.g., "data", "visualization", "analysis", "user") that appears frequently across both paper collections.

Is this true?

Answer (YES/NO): NO